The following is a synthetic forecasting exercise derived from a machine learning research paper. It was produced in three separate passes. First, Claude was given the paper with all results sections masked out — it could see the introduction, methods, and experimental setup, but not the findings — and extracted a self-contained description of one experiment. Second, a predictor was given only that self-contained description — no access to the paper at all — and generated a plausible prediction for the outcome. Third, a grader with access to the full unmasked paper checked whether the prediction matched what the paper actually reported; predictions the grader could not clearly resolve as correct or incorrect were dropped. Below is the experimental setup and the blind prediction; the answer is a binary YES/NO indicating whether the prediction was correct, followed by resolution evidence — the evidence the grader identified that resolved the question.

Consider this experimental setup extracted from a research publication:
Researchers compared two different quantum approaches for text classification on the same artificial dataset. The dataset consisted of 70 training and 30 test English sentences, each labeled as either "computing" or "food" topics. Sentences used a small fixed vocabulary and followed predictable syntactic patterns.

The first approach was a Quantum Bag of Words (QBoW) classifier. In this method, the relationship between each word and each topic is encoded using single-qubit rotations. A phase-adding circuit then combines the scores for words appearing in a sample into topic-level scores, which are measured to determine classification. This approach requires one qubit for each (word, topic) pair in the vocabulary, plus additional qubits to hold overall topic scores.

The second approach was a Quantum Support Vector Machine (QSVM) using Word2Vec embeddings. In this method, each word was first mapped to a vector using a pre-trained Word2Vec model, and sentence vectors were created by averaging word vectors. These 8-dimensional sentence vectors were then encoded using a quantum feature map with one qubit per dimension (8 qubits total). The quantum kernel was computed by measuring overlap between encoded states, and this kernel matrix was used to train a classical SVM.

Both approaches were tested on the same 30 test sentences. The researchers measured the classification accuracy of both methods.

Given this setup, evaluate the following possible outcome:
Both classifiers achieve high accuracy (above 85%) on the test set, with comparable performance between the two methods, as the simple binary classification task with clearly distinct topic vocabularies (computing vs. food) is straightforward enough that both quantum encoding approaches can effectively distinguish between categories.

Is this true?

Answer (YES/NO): NO